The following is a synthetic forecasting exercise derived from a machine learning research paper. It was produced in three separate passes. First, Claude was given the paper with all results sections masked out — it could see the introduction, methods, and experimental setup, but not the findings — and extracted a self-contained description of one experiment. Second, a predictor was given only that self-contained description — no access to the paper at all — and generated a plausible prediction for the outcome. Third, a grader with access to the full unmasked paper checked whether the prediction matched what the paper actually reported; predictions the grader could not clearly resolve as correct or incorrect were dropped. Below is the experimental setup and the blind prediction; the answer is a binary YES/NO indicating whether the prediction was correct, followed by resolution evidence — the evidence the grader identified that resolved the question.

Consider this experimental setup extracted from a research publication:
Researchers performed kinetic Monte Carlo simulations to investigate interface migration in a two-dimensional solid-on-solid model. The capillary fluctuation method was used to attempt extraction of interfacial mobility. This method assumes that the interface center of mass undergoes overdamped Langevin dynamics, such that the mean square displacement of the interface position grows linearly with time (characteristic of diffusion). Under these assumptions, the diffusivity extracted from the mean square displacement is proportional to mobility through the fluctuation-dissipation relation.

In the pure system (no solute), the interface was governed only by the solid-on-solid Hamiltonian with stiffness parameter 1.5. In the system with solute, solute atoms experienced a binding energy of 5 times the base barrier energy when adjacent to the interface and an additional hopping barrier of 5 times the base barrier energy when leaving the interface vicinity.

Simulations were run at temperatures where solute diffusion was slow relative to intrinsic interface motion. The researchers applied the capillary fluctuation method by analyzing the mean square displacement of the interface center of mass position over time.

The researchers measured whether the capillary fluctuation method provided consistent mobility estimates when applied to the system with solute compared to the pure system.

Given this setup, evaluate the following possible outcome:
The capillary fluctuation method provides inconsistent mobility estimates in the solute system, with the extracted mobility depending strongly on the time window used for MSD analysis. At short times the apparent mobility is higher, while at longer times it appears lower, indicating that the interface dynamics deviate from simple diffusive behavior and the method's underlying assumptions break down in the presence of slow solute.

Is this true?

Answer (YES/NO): YES